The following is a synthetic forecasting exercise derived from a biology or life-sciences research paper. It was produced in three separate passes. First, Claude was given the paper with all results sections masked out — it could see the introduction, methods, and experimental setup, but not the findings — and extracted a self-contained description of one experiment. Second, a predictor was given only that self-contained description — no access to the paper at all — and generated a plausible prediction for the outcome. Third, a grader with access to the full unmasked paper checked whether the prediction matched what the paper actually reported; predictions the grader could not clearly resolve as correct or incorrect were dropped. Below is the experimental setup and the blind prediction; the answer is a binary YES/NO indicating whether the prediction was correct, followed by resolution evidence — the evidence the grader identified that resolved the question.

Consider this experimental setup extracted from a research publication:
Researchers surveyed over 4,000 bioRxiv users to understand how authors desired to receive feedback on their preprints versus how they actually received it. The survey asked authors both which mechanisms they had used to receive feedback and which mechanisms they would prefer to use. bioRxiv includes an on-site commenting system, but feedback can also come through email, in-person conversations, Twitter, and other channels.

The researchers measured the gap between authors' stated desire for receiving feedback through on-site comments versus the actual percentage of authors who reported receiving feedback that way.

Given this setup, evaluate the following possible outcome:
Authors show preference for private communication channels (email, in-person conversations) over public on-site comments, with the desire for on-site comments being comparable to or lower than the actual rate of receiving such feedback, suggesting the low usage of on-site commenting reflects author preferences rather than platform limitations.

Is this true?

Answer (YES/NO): NO